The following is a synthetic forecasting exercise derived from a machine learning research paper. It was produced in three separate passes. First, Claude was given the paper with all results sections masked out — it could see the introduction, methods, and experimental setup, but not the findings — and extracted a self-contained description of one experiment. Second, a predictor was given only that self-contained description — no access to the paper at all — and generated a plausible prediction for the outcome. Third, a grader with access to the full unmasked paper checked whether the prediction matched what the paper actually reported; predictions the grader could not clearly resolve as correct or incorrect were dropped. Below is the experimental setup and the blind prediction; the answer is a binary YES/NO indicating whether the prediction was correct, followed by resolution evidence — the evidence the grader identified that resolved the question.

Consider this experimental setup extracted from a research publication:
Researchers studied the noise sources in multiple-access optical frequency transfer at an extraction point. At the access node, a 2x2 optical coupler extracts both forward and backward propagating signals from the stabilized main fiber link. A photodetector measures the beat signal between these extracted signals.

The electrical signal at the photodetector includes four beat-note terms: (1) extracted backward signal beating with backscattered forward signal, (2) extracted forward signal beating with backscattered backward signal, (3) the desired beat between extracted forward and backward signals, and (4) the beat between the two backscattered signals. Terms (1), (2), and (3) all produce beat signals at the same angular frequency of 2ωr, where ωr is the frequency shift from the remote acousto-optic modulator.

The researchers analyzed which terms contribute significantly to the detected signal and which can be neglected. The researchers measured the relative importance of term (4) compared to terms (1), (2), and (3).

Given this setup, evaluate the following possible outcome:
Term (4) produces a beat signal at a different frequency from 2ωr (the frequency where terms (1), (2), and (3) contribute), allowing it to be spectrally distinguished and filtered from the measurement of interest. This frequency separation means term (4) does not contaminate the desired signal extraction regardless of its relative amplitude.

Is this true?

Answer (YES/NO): NO